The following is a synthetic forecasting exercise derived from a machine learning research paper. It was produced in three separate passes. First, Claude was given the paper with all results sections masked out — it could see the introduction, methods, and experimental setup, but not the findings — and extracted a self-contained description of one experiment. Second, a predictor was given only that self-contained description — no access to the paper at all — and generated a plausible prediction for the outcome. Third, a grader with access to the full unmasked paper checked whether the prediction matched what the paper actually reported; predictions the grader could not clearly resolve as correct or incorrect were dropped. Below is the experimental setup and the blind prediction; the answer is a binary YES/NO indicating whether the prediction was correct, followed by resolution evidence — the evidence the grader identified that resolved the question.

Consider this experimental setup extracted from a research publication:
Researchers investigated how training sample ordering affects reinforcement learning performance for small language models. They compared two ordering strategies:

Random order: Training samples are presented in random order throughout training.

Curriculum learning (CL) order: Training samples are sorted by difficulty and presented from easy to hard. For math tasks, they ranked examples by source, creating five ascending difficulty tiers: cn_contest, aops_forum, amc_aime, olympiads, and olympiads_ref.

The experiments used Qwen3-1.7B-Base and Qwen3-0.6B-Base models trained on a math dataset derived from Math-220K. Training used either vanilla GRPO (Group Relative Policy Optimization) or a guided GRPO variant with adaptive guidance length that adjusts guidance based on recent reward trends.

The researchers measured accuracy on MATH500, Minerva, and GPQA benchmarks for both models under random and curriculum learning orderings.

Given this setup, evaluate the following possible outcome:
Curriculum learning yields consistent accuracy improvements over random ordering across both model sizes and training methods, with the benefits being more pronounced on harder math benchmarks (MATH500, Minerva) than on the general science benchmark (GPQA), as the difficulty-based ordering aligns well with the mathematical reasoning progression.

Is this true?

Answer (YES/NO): NO